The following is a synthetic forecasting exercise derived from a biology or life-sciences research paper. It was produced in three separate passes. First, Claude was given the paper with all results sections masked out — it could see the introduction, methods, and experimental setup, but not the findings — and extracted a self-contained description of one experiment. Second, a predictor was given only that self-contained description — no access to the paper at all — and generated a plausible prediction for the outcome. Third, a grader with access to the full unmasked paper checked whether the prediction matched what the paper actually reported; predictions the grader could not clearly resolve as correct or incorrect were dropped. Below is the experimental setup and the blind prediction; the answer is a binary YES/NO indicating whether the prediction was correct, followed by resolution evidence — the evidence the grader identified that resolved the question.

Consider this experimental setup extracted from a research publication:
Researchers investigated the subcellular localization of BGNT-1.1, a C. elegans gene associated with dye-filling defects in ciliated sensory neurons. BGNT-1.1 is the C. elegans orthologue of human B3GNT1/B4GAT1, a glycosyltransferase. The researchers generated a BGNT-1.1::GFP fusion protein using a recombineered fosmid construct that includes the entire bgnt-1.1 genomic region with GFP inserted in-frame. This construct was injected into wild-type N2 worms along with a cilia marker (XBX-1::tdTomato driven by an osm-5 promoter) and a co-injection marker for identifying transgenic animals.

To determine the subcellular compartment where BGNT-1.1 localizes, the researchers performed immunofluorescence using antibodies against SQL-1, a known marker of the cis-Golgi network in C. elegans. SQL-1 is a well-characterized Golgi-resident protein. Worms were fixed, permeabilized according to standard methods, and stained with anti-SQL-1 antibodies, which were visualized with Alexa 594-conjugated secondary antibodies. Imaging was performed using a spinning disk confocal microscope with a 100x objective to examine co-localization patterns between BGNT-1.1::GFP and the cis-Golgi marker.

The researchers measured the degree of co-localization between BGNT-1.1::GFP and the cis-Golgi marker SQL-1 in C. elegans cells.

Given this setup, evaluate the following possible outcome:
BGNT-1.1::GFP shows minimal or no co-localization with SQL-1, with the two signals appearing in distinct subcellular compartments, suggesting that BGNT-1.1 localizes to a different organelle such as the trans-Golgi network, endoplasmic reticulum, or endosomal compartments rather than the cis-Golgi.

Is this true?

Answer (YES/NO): YES